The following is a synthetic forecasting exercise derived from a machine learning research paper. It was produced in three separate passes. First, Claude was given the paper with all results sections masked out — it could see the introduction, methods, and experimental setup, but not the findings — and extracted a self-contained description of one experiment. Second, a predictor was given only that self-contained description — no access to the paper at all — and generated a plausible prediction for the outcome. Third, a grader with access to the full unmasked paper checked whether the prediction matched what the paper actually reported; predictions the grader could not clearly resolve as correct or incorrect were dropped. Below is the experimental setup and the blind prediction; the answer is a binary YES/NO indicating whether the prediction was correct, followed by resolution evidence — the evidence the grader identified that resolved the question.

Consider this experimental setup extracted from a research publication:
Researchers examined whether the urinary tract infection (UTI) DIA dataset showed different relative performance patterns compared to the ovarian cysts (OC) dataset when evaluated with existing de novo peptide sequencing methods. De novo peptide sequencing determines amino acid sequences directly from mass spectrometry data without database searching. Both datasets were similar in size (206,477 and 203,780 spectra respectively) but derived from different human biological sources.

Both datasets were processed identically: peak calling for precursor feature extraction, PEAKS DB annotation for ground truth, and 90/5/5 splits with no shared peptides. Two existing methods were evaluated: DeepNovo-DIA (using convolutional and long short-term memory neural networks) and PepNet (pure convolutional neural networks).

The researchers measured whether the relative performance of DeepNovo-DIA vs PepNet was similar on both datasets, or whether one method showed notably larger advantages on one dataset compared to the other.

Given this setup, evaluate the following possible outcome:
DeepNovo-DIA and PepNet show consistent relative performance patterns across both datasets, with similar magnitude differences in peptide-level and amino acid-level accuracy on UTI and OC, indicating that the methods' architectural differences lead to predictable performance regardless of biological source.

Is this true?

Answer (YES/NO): NO